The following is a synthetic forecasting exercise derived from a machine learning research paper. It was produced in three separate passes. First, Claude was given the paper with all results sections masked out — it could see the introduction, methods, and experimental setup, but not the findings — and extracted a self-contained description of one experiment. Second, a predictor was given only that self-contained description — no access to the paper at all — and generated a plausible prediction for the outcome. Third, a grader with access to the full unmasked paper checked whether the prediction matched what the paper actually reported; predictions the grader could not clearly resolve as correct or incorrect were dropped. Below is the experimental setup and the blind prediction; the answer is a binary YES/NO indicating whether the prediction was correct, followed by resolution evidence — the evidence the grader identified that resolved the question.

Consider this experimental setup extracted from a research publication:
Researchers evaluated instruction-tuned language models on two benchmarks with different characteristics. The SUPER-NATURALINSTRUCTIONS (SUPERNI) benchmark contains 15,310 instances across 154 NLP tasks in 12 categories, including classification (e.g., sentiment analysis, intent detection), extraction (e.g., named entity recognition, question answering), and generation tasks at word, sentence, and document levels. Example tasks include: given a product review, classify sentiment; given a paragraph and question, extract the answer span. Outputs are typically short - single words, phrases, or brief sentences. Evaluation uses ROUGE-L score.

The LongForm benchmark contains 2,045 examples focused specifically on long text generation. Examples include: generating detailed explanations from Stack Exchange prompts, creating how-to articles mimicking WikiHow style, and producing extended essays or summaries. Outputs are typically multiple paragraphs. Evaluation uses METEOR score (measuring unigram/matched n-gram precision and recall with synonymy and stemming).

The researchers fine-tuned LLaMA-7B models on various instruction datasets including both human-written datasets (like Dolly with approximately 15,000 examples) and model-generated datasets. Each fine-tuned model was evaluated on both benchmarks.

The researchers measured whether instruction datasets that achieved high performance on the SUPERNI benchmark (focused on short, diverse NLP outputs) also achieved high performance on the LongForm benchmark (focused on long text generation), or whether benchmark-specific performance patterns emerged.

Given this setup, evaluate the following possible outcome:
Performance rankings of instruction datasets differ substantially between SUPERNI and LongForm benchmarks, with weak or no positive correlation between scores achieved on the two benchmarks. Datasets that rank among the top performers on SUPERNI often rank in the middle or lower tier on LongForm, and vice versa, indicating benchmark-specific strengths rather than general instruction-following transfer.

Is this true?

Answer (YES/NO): YES